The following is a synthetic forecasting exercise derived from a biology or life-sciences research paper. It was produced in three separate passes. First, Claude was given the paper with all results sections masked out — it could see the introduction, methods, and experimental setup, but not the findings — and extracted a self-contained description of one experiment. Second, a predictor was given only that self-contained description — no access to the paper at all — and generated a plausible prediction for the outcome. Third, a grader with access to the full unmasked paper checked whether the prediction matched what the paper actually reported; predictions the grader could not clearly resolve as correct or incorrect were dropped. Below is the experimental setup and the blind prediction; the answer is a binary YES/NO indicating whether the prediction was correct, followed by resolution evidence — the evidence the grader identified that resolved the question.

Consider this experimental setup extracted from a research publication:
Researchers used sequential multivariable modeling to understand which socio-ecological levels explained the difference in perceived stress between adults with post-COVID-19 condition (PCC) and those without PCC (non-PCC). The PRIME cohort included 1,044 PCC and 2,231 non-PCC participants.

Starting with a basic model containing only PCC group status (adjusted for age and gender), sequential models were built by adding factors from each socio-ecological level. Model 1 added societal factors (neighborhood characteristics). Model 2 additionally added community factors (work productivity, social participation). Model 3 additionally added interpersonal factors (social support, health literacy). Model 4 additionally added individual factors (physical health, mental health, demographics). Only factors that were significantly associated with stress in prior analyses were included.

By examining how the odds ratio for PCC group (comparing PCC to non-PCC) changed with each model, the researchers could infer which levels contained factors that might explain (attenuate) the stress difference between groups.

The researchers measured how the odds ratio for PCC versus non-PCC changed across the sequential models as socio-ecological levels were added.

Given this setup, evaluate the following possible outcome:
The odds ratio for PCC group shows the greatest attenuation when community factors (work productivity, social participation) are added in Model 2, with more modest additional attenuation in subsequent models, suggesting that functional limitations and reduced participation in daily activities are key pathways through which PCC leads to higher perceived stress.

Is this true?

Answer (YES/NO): NO